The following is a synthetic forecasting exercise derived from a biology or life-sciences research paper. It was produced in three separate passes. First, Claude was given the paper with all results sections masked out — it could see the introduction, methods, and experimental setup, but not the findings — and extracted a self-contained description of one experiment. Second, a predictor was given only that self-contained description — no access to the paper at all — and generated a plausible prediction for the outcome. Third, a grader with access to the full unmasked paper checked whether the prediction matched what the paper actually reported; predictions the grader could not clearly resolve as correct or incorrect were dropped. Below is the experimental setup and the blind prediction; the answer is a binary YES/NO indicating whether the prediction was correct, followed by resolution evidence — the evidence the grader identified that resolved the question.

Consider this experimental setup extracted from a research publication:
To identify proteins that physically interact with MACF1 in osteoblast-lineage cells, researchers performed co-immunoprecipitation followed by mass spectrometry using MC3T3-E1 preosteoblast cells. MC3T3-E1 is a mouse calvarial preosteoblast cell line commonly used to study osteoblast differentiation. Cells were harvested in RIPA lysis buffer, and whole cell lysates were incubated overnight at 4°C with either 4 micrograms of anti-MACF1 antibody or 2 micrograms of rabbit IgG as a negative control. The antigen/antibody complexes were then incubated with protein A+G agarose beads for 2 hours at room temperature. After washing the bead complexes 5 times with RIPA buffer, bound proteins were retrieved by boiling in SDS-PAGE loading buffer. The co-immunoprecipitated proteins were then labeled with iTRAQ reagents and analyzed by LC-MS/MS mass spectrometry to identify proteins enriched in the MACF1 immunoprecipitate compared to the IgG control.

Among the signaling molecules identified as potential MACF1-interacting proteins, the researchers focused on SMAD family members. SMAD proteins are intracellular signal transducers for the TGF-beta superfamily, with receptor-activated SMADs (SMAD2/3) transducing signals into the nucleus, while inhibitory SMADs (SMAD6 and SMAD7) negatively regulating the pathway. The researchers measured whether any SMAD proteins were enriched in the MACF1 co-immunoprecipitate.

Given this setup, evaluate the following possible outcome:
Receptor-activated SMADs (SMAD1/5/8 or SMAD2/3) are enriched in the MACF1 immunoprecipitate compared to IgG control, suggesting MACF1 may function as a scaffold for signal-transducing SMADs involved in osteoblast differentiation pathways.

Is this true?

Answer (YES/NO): NO